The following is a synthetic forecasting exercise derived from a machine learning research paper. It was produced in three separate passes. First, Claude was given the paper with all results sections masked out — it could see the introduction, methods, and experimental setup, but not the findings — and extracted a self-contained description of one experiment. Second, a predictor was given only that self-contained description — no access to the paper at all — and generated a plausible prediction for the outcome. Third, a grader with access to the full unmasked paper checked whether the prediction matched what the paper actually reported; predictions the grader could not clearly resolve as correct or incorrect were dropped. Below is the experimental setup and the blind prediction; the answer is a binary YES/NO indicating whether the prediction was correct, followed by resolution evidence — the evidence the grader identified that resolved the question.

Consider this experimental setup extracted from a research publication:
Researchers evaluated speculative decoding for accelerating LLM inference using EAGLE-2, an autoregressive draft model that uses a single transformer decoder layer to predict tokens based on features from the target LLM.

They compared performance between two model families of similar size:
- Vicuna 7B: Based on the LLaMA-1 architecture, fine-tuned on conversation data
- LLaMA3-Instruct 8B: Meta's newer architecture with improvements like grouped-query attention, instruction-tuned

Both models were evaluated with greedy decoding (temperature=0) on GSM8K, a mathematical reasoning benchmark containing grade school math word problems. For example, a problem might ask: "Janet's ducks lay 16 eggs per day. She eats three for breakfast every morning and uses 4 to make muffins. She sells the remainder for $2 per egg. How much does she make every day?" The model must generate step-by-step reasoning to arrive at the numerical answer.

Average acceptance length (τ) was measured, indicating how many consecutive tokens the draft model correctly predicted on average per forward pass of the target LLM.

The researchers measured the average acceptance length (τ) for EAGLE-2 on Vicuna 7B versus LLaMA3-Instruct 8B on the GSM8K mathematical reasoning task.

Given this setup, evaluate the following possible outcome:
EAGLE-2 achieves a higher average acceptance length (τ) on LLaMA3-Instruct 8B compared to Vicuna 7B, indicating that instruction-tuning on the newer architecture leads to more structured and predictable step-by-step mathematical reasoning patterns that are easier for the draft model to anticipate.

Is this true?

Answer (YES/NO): NO